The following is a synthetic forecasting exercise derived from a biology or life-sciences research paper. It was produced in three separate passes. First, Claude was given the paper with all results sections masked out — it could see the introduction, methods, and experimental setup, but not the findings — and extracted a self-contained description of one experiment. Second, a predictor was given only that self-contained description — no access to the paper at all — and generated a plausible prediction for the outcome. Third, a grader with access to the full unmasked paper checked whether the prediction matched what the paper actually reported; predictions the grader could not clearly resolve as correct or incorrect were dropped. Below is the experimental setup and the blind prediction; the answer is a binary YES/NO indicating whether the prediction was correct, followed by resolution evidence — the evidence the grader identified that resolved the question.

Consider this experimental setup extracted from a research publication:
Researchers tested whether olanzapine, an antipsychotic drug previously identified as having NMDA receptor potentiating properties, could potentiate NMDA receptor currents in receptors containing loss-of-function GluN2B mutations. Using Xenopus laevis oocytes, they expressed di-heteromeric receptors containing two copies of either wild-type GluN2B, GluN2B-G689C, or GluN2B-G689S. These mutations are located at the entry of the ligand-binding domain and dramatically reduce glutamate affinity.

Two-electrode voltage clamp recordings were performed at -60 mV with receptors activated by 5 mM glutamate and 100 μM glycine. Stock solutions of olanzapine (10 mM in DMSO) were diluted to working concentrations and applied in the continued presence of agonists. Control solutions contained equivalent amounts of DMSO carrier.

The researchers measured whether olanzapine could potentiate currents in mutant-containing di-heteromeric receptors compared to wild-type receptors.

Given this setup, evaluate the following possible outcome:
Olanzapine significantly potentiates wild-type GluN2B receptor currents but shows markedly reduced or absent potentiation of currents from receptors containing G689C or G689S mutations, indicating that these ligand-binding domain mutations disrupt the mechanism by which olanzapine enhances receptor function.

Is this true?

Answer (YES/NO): NO